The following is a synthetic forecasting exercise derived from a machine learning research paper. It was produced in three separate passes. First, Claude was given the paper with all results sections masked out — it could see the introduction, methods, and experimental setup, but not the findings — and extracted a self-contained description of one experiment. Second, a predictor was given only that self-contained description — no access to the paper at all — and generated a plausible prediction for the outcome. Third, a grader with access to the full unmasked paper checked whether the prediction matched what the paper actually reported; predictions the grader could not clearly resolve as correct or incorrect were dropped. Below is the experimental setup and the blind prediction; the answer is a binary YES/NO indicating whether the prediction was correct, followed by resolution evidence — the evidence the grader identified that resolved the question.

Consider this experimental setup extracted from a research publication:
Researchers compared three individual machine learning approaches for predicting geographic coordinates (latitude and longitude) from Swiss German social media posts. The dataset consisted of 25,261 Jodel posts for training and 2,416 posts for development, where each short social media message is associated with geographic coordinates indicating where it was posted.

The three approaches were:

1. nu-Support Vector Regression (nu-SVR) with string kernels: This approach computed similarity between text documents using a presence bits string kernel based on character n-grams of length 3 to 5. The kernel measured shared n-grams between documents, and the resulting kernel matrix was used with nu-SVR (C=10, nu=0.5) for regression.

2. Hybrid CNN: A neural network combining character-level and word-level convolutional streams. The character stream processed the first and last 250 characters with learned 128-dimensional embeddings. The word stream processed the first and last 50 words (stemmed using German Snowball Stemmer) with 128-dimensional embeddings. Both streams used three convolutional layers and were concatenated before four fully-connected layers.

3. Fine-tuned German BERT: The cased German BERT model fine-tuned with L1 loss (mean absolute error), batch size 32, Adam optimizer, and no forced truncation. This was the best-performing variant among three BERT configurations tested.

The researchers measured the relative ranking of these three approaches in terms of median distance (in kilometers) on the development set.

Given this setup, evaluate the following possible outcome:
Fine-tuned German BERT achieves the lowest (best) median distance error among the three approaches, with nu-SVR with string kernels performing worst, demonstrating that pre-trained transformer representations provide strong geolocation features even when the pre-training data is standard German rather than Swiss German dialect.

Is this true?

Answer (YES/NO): NO